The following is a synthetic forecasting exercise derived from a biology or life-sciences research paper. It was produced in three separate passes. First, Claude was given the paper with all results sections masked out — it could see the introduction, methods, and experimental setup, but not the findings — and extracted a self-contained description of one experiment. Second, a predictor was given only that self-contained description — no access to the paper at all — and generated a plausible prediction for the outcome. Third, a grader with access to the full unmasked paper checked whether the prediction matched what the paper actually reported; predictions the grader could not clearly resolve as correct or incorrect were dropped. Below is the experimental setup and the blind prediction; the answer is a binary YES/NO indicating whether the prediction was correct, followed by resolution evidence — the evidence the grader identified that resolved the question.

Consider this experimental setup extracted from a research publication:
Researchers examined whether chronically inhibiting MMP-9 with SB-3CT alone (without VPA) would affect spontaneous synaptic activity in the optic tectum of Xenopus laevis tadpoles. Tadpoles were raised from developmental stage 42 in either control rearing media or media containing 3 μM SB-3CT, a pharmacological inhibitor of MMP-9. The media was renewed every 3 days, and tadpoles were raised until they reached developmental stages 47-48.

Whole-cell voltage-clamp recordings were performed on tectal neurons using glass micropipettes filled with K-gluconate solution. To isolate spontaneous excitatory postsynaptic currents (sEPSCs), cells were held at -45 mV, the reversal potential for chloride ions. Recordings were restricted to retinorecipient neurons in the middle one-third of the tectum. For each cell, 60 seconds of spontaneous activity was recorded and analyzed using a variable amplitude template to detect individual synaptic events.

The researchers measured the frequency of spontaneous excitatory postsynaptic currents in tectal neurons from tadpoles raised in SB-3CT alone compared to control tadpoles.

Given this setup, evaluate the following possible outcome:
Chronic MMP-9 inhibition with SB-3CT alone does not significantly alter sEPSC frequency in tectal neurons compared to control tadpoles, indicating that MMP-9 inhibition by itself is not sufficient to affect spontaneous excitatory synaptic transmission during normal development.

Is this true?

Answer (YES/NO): YES